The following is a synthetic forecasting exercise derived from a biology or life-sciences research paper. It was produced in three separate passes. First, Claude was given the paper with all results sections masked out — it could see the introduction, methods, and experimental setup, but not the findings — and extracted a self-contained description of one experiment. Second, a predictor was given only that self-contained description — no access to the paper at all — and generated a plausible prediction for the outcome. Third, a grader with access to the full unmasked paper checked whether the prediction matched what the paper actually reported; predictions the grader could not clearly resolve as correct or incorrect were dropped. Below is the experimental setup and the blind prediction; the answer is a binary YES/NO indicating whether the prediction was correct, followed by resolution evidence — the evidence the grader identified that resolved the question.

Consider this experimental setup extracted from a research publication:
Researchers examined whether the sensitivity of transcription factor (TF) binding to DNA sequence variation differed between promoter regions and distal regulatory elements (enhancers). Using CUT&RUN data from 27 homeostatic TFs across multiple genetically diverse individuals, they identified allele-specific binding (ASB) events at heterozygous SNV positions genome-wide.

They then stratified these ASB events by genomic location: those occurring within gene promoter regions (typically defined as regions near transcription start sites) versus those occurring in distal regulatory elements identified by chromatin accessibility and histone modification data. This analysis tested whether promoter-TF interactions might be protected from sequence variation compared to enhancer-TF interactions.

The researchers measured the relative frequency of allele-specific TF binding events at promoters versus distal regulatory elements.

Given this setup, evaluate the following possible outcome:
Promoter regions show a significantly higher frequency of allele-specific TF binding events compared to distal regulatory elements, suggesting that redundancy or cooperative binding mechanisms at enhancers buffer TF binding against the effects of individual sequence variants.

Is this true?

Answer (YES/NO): NO